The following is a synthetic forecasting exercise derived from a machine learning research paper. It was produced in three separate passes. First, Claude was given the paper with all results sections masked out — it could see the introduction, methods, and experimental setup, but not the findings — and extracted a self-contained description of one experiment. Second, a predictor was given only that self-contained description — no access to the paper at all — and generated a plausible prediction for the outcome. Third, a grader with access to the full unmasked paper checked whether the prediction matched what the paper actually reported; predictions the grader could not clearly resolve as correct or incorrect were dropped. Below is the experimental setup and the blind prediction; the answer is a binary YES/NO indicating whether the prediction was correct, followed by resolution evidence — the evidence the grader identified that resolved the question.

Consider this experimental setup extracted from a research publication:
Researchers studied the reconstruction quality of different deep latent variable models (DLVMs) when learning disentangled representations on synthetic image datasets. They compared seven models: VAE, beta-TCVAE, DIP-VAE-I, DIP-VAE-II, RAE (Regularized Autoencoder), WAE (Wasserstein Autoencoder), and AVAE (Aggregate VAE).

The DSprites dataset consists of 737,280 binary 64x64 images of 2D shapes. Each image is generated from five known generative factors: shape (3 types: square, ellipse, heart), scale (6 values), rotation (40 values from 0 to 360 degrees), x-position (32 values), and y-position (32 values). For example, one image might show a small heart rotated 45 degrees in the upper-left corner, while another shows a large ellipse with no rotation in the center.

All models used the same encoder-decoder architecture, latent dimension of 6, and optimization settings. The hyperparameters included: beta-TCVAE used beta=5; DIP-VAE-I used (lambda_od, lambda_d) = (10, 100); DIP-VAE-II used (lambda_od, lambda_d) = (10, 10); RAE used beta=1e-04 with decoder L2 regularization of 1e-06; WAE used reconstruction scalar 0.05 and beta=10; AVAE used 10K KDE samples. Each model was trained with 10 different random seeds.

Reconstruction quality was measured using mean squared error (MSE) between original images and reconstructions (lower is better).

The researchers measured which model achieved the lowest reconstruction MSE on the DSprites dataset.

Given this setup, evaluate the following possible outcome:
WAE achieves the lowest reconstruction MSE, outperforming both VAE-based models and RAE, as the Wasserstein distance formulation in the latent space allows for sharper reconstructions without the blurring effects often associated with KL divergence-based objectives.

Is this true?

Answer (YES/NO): NO